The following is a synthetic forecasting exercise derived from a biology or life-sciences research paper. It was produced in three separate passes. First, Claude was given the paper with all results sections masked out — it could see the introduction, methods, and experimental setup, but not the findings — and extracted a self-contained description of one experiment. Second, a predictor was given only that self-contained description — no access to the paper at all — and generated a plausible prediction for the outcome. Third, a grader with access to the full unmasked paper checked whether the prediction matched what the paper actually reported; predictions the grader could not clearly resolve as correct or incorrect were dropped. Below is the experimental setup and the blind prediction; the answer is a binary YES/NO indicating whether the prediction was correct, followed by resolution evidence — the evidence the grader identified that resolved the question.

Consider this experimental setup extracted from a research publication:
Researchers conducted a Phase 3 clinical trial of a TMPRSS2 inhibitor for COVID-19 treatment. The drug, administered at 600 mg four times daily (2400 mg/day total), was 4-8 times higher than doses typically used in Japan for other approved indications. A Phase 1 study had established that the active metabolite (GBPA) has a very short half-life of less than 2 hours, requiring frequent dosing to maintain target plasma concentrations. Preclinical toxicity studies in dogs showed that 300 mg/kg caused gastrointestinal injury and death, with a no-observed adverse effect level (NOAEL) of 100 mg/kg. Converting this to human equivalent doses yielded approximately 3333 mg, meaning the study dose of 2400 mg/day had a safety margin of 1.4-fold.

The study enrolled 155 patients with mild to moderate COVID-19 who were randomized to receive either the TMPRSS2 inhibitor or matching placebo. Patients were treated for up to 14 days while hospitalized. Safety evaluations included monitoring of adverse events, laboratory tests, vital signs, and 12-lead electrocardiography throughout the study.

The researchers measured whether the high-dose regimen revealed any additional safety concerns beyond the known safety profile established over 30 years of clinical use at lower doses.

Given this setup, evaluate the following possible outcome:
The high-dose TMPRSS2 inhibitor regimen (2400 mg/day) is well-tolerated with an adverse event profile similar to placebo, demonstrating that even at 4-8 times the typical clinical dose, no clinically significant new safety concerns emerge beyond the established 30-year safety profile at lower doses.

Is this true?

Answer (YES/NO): YES